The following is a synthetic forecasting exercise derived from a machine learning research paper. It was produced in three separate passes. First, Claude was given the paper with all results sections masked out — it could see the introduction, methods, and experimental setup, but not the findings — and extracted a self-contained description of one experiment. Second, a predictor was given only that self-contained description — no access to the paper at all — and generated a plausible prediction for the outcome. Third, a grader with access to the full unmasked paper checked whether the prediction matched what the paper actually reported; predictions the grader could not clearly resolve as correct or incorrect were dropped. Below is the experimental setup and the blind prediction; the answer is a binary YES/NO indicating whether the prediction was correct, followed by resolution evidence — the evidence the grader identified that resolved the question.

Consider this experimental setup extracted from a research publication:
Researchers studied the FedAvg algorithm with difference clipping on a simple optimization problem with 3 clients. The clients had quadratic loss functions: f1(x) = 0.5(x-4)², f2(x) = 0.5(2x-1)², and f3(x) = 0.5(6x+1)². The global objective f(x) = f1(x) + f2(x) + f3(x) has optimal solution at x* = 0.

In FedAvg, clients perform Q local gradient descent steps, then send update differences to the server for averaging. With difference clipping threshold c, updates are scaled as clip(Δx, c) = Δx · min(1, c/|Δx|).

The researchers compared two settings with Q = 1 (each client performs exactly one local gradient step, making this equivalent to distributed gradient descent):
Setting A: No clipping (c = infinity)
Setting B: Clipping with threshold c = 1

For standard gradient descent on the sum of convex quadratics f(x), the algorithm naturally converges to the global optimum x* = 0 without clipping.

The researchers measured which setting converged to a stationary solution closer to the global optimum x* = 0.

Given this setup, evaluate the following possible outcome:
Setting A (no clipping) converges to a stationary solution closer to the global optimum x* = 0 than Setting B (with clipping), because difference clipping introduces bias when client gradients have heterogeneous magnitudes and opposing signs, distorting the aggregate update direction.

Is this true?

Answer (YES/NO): YES